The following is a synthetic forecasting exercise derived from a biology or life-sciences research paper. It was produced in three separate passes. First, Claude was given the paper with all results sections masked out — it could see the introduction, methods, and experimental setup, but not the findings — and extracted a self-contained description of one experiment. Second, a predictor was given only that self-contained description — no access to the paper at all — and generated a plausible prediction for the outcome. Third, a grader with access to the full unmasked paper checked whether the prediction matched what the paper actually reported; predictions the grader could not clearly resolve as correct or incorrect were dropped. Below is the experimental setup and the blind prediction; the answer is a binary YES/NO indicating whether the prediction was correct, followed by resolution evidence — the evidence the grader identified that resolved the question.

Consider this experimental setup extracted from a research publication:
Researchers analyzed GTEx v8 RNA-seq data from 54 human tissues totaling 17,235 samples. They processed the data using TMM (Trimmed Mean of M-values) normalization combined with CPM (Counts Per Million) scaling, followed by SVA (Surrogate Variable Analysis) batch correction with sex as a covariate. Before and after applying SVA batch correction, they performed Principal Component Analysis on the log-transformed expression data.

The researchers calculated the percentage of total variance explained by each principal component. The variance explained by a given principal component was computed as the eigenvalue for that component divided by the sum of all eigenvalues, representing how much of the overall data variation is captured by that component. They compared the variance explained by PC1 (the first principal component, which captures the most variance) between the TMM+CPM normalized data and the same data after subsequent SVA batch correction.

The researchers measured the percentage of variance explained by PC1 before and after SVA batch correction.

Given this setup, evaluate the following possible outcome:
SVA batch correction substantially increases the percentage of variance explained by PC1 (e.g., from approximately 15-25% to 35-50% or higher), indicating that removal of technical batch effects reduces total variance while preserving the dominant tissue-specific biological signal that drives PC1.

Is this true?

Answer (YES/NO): NO